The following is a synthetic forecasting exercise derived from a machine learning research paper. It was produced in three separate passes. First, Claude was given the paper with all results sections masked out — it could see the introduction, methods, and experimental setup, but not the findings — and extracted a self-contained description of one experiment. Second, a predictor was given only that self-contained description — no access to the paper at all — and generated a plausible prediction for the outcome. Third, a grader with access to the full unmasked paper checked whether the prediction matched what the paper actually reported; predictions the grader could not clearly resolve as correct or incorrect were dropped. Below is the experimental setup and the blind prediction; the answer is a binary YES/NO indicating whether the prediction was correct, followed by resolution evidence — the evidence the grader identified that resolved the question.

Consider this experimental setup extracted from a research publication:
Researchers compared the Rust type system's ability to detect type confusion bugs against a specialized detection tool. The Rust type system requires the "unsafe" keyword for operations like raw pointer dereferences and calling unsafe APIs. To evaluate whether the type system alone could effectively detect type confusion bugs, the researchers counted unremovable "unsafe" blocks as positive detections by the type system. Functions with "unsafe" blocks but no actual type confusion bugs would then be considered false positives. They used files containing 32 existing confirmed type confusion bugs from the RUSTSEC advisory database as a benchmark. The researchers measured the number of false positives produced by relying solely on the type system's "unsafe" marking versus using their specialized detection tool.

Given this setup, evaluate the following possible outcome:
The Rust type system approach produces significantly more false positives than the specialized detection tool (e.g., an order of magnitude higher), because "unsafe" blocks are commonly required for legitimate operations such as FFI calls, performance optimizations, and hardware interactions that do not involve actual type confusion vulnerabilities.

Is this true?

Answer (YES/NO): YES